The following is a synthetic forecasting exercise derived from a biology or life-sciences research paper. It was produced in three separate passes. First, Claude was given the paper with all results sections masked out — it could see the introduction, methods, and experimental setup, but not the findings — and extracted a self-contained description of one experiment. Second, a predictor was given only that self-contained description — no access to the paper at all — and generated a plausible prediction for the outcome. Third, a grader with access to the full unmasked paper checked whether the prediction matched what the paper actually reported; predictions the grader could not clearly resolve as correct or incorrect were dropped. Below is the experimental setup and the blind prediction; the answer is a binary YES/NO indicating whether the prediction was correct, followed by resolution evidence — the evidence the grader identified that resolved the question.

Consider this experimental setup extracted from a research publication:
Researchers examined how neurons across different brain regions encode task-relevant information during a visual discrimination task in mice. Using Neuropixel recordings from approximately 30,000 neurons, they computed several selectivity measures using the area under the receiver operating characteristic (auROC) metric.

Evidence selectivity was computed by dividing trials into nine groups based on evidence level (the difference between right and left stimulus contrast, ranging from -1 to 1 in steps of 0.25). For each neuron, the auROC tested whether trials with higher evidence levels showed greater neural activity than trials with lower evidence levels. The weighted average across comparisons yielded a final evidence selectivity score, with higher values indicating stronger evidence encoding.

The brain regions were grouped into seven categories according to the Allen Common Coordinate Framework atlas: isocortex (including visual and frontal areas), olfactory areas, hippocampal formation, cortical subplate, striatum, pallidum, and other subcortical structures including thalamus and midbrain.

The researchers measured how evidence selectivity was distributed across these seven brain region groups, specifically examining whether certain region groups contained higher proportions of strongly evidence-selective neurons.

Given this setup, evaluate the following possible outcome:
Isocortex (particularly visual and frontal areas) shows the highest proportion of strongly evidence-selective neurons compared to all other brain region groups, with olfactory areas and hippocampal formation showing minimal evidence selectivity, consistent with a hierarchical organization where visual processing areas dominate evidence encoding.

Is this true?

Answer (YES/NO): NO